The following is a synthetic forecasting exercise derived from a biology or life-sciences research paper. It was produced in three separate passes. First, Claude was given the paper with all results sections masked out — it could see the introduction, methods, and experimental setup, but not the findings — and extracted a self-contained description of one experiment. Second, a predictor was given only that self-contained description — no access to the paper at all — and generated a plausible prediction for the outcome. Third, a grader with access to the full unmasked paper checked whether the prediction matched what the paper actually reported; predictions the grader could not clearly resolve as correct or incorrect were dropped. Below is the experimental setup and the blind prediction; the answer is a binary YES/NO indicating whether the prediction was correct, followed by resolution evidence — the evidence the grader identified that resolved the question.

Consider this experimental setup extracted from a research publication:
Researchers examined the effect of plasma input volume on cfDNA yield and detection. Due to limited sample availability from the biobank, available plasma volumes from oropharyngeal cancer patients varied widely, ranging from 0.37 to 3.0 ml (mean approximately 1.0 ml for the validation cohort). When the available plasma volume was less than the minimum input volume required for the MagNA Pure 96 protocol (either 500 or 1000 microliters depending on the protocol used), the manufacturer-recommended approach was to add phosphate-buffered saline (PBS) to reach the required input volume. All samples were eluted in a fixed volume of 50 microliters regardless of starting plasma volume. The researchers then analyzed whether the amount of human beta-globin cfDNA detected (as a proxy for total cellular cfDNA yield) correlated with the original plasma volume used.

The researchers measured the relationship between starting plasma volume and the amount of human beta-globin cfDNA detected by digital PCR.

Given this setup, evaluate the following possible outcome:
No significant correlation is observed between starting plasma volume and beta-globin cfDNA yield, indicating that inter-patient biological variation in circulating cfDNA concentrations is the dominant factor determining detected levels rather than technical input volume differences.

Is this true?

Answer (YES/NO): NO